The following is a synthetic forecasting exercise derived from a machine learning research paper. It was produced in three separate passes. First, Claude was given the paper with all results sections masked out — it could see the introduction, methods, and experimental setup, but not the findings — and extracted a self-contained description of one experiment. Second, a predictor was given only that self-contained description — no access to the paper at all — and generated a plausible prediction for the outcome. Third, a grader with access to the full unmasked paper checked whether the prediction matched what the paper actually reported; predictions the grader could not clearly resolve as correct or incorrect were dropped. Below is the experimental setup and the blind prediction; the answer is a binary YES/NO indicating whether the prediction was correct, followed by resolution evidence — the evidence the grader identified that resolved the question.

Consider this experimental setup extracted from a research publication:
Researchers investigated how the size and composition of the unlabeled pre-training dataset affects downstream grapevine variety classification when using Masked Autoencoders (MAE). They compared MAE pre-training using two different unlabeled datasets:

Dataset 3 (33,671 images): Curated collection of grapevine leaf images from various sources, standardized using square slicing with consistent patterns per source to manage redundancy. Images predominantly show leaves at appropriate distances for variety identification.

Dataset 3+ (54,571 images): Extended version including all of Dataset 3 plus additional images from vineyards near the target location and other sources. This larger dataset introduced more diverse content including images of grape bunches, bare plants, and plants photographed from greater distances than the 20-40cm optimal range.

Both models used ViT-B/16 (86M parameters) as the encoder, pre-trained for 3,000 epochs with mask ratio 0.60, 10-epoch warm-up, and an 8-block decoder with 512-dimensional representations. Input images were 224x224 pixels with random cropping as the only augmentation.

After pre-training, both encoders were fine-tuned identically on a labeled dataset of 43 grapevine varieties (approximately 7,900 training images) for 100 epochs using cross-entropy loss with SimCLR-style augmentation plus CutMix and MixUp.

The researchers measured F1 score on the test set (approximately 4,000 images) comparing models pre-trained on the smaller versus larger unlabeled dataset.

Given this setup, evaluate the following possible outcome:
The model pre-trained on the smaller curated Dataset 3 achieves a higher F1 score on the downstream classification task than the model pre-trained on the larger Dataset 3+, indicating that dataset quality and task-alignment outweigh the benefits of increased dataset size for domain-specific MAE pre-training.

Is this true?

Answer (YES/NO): NO